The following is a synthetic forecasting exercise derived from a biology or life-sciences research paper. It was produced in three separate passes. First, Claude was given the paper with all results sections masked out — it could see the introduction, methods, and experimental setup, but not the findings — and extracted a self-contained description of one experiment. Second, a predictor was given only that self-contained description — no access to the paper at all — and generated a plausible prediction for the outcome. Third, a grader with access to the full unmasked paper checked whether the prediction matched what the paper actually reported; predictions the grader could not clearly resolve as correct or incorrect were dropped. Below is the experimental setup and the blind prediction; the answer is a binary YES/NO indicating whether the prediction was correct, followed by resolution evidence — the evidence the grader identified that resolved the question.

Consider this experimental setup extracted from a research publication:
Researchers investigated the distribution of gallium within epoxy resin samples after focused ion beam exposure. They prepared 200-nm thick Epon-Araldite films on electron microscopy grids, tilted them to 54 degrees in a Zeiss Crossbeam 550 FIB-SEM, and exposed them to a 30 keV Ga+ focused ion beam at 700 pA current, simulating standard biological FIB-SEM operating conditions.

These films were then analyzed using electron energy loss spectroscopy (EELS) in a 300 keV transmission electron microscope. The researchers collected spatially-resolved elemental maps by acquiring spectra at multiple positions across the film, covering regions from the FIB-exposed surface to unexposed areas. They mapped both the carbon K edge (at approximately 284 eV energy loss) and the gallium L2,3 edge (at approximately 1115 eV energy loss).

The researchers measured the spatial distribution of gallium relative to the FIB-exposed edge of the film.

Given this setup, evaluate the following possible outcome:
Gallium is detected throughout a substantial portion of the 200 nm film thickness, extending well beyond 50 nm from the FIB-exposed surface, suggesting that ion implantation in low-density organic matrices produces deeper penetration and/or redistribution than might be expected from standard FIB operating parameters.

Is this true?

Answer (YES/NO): NO